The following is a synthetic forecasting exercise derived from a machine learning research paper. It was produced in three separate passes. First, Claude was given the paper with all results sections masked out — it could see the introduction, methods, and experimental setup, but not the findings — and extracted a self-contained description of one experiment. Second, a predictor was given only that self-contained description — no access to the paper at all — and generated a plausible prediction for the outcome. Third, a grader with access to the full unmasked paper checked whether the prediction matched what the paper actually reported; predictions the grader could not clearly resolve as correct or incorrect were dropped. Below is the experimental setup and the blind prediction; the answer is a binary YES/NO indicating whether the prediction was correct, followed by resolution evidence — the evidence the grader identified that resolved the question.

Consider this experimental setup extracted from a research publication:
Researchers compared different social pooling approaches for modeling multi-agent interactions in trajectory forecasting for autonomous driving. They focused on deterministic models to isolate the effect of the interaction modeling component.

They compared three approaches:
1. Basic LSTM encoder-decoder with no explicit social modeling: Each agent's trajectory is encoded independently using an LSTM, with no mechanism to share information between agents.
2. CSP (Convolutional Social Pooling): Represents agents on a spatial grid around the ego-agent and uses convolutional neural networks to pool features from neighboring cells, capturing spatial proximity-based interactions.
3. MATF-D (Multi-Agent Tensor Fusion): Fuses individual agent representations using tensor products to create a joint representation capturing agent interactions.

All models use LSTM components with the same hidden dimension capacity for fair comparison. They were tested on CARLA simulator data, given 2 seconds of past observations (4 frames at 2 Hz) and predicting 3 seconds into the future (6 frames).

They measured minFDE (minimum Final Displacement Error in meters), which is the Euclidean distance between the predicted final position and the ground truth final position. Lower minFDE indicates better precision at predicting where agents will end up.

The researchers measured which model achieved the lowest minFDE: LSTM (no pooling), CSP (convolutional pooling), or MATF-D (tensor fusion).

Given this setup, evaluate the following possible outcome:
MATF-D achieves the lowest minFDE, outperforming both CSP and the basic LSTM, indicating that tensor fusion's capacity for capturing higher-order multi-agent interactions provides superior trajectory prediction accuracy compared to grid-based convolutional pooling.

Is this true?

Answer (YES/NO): YES